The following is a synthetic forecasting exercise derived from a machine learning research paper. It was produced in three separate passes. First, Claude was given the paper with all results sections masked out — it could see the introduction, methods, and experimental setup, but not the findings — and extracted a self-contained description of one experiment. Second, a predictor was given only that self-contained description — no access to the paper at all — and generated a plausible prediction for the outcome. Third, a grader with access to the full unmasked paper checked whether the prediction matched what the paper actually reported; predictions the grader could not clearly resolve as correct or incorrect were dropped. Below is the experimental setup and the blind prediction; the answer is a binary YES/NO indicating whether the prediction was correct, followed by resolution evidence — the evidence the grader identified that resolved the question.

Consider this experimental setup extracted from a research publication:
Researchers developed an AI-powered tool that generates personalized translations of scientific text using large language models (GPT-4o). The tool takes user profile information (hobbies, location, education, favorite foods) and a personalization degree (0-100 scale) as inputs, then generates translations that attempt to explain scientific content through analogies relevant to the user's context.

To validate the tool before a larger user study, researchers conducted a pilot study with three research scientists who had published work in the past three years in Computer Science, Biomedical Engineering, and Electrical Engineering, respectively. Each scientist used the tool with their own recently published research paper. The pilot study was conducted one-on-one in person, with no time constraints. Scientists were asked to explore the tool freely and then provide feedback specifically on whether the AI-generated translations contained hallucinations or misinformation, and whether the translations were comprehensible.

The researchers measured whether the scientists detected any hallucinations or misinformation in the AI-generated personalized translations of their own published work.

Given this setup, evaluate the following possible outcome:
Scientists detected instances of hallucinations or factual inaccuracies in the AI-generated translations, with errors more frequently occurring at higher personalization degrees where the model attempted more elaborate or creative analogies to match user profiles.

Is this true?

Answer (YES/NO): NO